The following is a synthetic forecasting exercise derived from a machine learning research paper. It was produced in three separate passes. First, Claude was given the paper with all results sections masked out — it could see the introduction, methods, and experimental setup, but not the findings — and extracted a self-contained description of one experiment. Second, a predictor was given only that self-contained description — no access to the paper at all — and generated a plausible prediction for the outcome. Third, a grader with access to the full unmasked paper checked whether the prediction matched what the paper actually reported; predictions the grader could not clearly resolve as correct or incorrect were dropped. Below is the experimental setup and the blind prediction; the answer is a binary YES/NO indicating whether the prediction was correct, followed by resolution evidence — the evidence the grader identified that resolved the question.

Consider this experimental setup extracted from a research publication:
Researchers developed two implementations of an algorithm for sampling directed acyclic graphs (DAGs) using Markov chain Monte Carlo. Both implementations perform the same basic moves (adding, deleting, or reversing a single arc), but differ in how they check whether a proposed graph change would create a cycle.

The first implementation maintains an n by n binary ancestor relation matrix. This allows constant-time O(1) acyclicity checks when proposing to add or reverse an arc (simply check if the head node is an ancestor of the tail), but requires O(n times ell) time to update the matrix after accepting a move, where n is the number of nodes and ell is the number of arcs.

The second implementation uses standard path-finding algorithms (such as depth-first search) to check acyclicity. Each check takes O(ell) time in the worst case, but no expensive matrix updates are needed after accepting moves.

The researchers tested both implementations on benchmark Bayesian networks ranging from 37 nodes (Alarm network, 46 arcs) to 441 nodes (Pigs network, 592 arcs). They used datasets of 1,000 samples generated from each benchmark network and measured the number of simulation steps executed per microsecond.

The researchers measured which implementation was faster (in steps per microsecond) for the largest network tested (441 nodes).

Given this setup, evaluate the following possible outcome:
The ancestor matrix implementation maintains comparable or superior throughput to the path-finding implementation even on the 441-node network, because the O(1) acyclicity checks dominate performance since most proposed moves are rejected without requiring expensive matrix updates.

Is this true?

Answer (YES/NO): NO